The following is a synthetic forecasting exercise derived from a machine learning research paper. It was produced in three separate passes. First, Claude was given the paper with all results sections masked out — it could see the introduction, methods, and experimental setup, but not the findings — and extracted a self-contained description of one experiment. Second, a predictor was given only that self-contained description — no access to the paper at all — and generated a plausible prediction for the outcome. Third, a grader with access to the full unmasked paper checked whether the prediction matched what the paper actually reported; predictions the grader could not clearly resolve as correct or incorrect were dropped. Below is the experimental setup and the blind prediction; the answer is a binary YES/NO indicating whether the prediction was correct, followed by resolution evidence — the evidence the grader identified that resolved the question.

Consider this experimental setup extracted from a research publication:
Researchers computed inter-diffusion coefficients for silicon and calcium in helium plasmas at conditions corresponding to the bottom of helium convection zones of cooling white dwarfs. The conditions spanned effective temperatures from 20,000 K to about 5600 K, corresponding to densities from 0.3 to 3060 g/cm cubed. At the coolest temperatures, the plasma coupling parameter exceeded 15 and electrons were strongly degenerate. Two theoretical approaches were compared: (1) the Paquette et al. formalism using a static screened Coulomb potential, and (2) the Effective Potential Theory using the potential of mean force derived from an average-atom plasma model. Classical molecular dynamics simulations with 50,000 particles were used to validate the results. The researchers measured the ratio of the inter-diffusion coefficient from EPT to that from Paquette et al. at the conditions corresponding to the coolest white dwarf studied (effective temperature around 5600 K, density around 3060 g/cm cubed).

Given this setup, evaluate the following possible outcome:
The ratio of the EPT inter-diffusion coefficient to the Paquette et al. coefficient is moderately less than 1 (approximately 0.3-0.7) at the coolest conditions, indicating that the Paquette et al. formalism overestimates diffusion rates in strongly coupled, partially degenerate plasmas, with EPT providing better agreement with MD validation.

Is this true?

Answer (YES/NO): NO